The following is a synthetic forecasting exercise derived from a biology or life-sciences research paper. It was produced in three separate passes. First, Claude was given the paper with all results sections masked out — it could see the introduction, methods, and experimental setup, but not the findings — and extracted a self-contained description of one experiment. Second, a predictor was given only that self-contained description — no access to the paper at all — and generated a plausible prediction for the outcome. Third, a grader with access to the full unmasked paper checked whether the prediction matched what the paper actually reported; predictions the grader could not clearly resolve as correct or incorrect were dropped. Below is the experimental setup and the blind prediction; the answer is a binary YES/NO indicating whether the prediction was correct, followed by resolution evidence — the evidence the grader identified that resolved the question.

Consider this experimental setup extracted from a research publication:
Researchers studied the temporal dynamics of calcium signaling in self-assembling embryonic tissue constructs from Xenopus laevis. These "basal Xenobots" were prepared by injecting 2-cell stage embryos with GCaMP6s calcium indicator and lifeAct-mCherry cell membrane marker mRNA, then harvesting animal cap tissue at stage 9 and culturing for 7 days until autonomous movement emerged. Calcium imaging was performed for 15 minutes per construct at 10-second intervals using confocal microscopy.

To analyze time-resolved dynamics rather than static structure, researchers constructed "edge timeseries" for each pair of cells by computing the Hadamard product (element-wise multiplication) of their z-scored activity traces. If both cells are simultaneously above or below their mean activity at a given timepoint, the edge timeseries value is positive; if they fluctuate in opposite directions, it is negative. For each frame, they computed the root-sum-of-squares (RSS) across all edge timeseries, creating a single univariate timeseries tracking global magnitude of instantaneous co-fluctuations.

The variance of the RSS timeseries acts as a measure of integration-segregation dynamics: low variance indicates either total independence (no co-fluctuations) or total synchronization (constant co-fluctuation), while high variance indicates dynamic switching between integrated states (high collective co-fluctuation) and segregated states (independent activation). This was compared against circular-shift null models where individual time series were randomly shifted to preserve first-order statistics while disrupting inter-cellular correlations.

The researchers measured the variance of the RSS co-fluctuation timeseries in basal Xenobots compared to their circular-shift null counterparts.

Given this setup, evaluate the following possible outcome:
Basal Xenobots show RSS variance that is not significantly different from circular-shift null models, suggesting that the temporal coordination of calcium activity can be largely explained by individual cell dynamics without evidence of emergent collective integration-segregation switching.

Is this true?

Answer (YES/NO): NO